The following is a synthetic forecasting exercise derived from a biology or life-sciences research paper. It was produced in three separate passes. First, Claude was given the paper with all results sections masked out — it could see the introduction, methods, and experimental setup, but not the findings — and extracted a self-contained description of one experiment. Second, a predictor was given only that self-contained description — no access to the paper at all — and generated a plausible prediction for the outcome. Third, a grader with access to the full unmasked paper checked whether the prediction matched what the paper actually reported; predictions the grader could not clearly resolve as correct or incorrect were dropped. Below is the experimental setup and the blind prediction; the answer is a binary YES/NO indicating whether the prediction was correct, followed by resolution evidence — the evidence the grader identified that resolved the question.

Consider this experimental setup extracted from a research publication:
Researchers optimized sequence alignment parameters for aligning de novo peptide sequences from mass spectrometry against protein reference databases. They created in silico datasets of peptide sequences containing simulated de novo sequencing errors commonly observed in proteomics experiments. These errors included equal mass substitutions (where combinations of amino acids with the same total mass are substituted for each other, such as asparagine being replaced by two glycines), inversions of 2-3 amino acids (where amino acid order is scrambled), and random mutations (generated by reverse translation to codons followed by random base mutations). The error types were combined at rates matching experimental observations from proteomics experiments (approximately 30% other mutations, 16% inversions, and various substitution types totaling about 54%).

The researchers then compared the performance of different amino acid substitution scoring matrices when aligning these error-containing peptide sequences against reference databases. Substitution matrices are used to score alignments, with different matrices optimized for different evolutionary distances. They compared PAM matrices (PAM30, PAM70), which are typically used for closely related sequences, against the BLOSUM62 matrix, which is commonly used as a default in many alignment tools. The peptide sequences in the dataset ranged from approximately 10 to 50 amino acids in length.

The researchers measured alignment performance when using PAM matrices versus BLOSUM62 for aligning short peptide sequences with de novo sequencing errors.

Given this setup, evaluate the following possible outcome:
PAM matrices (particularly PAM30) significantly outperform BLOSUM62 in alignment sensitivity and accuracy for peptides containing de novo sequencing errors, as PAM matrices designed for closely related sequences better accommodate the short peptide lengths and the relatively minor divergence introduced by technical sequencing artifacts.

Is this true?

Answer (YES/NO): YES